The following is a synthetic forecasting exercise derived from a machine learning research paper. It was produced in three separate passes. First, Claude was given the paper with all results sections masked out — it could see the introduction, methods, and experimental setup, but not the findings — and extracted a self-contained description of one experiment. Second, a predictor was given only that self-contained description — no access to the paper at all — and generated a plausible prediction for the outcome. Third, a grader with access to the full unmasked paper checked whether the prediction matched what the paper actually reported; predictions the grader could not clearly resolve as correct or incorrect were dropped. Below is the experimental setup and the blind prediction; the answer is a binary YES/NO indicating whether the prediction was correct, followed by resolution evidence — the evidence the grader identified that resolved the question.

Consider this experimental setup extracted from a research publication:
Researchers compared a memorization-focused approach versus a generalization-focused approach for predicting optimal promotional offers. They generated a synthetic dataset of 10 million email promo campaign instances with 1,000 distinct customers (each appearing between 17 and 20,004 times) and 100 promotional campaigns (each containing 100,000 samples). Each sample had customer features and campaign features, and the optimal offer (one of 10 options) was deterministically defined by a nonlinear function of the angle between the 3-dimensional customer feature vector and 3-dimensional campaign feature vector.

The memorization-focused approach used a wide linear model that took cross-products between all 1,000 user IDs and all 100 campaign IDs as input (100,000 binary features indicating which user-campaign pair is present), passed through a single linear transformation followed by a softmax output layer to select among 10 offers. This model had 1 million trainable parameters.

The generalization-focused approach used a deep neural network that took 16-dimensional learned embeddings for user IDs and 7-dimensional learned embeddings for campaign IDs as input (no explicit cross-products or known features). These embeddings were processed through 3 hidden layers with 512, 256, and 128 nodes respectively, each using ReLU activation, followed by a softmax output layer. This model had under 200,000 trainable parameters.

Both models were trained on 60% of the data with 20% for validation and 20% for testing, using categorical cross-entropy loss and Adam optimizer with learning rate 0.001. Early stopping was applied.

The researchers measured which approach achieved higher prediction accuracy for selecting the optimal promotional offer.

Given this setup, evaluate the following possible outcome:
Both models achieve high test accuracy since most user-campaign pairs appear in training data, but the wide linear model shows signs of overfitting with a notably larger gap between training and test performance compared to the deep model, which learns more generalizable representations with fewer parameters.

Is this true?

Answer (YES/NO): NO